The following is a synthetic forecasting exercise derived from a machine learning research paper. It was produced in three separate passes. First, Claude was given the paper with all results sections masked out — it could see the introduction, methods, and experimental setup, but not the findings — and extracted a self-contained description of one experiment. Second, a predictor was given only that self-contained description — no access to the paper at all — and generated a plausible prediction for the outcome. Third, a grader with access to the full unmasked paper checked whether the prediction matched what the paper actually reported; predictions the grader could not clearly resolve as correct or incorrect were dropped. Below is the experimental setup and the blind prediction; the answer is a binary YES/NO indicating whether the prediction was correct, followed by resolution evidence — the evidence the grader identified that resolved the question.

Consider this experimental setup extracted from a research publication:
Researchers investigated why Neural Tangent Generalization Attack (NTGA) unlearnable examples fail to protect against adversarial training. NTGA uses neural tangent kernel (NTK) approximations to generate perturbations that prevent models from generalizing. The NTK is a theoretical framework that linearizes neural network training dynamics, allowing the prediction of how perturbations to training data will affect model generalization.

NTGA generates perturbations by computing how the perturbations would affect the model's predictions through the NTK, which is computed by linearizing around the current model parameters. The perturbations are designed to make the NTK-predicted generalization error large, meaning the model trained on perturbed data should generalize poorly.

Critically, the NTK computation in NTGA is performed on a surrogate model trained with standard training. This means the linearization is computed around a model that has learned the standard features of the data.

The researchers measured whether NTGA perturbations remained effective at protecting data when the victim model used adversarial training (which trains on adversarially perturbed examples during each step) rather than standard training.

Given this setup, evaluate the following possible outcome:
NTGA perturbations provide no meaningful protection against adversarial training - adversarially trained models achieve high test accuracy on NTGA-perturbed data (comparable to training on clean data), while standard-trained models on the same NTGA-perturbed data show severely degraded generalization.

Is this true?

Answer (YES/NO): YES